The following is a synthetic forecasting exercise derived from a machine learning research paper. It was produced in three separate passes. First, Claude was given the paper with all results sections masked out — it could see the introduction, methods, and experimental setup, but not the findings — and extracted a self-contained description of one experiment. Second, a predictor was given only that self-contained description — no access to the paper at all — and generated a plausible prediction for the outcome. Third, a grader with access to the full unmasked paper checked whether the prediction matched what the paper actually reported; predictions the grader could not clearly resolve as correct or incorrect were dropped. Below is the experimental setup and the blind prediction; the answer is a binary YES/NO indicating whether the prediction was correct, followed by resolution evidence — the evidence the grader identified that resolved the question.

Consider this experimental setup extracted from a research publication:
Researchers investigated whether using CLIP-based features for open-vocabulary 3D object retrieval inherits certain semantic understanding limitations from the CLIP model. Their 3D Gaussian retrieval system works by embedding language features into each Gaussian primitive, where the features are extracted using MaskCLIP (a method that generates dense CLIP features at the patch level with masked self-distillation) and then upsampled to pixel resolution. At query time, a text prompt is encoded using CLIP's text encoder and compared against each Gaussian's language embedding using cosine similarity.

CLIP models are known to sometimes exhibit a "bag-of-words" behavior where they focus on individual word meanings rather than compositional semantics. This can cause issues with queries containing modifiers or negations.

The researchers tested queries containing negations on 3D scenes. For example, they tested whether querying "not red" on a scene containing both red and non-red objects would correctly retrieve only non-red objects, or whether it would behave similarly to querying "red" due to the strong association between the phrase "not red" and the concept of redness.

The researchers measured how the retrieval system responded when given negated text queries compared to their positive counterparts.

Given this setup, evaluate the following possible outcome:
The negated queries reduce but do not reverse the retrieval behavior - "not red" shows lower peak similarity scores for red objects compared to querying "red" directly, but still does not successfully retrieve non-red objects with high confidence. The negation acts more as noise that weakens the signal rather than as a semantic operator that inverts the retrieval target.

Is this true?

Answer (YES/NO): NO